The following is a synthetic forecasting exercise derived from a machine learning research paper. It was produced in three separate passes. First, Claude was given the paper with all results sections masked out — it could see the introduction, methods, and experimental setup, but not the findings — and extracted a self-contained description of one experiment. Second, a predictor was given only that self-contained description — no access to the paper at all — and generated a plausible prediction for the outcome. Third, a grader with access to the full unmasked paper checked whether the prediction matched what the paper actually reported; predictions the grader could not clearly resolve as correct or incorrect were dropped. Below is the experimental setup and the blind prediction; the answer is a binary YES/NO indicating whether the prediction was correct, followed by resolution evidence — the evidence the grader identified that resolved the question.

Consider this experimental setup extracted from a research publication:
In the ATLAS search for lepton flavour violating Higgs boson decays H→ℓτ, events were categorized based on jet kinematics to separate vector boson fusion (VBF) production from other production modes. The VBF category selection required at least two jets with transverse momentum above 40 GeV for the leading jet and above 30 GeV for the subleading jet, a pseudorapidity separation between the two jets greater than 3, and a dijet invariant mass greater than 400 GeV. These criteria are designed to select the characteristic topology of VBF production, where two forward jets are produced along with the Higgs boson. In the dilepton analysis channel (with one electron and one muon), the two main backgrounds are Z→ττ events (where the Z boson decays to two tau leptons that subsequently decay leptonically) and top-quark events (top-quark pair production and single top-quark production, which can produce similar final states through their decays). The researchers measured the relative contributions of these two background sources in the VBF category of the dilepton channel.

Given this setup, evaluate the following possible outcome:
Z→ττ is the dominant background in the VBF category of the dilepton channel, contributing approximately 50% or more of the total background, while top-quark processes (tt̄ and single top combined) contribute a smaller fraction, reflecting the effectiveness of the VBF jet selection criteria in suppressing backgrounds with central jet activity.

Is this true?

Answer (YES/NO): NO